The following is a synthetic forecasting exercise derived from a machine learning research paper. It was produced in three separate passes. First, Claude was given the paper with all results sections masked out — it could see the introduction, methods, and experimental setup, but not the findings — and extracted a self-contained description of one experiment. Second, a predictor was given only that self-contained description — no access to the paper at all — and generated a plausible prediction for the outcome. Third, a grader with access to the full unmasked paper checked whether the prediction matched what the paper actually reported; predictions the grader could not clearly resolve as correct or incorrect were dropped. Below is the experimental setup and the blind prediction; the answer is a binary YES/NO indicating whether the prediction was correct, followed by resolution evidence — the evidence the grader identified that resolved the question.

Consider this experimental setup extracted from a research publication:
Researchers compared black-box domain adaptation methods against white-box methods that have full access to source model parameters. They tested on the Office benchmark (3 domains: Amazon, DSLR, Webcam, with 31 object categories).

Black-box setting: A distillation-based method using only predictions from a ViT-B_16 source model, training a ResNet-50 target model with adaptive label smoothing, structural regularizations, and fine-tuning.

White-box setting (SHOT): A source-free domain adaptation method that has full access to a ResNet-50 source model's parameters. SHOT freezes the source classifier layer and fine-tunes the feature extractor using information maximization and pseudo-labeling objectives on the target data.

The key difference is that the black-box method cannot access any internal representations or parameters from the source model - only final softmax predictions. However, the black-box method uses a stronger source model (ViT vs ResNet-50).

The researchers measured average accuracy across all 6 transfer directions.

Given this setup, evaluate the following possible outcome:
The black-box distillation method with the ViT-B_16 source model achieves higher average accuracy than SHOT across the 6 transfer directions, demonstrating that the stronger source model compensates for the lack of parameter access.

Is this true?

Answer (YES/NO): YES